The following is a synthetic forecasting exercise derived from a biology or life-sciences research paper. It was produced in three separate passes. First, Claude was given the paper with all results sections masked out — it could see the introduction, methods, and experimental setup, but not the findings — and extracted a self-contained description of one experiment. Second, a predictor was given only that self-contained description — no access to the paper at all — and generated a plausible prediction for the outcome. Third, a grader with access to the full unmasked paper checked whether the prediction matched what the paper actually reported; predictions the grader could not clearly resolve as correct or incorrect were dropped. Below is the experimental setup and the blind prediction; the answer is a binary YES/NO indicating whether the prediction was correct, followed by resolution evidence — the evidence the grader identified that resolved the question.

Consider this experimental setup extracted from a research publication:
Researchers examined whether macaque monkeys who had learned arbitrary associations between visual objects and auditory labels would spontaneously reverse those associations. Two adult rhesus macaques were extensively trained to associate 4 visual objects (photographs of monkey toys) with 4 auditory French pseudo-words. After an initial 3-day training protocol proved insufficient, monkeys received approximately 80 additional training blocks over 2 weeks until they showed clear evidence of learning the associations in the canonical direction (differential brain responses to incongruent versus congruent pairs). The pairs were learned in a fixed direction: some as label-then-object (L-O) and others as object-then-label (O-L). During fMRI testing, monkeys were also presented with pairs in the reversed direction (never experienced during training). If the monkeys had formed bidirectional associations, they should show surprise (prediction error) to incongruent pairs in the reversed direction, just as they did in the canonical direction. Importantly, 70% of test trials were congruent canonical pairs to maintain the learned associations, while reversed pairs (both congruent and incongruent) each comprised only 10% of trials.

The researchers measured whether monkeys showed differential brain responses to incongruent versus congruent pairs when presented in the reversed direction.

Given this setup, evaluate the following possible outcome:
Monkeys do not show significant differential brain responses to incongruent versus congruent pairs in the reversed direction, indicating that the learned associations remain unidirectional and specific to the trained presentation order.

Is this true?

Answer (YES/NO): YES